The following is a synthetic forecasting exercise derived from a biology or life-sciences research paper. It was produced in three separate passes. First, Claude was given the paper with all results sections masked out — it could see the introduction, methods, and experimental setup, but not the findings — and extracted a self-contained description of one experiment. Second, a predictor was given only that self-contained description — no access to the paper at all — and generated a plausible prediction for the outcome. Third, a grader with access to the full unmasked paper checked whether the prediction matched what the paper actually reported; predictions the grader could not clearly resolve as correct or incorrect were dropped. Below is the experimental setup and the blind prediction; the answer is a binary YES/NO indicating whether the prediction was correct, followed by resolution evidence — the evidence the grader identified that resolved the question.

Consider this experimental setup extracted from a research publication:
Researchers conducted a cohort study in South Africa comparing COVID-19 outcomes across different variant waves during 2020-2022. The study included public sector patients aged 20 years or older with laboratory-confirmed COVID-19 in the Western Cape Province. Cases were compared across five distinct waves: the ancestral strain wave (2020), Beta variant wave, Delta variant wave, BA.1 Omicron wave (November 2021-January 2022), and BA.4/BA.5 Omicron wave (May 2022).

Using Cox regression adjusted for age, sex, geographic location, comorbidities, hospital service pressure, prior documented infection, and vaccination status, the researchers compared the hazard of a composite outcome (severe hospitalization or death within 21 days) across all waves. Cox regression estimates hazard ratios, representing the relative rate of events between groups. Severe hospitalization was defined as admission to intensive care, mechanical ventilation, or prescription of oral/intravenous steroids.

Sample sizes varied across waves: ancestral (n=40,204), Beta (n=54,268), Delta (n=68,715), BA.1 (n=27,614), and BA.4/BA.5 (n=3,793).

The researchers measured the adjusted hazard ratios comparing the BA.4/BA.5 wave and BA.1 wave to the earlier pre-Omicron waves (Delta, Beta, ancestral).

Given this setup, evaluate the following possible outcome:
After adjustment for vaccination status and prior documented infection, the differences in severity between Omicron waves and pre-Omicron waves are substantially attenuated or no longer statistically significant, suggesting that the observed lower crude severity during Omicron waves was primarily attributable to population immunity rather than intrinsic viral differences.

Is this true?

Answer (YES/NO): NO